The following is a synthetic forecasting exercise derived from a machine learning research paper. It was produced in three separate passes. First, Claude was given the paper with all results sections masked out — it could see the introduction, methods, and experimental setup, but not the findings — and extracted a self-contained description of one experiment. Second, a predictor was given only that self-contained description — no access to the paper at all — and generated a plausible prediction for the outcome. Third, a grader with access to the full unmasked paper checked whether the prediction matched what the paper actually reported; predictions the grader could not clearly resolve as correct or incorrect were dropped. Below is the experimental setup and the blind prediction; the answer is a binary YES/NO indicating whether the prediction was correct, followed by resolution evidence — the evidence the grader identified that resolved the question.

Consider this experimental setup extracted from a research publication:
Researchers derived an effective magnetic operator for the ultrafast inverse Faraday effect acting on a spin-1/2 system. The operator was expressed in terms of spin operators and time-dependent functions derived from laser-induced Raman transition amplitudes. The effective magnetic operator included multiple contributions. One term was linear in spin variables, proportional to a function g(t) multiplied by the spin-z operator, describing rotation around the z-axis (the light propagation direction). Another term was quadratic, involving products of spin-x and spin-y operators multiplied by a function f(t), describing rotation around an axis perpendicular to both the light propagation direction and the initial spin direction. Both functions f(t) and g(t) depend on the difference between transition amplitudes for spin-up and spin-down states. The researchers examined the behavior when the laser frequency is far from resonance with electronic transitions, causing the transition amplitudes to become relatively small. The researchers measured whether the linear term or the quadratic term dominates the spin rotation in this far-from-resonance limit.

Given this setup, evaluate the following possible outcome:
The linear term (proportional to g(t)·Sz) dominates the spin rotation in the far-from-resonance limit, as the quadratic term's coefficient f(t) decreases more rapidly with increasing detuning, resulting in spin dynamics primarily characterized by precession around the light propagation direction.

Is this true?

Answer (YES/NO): YES